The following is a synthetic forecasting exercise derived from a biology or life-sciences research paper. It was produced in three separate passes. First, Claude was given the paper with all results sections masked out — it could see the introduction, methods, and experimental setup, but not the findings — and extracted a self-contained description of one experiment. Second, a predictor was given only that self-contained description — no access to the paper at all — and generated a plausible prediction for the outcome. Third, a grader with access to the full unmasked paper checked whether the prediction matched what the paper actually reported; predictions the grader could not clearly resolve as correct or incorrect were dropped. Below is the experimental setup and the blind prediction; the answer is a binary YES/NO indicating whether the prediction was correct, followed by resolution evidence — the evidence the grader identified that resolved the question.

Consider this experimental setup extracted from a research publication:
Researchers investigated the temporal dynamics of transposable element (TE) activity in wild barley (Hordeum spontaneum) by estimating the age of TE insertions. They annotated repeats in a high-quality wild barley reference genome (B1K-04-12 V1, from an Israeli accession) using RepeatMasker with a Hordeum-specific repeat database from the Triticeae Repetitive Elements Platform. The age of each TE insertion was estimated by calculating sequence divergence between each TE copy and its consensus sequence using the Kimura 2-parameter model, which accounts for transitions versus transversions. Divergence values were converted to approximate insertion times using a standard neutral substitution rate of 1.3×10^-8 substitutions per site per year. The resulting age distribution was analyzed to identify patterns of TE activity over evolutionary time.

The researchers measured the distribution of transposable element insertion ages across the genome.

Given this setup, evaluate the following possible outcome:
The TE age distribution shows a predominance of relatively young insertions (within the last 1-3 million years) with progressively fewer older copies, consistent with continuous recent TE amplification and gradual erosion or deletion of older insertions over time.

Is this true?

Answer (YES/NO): NO